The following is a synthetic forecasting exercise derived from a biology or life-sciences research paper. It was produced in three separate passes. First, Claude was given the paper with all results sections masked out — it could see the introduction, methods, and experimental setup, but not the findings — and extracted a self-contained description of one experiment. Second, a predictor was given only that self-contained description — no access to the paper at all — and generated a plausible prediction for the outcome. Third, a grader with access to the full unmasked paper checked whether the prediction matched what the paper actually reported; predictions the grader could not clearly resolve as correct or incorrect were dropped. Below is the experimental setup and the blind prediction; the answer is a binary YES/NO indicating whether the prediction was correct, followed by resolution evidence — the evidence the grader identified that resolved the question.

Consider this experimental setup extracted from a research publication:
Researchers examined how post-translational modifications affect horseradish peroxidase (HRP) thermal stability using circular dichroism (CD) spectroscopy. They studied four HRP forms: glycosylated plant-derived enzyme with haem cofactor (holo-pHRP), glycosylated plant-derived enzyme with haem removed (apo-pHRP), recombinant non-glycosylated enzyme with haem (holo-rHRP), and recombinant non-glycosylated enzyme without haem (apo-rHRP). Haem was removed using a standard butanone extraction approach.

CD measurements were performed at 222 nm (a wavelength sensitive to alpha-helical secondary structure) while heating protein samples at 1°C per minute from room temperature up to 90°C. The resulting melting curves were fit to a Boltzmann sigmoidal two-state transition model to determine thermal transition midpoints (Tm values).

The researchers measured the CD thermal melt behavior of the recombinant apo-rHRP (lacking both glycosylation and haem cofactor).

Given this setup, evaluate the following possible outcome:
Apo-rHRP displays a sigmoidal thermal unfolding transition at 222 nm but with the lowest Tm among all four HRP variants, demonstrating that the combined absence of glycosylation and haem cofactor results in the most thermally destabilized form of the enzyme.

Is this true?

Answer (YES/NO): NO